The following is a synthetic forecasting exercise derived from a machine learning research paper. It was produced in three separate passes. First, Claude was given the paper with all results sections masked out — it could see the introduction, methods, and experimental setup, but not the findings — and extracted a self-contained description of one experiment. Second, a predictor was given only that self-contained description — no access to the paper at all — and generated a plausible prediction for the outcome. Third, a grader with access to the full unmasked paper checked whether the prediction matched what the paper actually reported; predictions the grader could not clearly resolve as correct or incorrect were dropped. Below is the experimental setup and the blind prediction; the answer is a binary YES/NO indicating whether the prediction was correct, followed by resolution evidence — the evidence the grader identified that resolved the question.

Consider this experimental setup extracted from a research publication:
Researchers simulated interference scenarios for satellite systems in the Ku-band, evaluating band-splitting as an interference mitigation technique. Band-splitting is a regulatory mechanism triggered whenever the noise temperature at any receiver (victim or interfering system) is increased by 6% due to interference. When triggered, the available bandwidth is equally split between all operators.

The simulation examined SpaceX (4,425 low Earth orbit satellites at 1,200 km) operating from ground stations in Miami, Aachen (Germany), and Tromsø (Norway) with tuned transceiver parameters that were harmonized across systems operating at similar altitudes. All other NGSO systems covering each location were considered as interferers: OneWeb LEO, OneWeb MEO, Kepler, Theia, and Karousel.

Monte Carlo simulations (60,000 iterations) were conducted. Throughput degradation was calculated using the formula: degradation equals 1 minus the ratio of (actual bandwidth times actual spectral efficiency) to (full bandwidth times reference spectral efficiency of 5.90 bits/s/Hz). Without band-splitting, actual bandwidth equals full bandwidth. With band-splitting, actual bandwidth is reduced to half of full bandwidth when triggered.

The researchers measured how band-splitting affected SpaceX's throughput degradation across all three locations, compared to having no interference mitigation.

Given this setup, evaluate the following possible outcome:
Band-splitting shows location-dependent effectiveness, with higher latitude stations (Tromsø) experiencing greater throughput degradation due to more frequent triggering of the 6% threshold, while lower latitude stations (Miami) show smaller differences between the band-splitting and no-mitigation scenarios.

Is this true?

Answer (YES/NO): NO